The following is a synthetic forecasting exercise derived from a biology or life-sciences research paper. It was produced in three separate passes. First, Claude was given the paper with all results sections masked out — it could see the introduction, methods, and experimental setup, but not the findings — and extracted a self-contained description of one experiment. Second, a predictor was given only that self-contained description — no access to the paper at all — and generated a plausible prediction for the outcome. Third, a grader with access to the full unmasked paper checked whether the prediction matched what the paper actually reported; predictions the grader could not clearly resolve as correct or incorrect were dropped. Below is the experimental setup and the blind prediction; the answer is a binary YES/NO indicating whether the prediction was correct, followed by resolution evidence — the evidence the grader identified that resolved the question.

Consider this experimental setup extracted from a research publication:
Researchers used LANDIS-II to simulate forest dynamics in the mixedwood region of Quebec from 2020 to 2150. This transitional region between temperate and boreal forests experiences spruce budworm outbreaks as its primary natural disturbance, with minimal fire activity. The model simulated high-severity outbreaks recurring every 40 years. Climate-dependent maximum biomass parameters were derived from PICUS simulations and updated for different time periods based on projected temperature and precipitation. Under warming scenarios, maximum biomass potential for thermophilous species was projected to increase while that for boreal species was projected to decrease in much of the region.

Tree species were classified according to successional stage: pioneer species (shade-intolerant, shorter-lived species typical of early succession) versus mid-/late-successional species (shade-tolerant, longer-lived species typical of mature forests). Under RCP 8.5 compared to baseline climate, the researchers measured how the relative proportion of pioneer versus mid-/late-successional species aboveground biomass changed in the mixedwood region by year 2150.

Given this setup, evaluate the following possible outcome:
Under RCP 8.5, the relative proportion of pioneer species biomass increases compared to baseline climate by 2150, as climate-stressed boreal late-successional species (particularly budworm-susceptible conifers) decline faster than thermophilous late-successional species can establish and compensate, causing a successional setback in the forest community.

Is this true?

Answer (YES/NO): YES